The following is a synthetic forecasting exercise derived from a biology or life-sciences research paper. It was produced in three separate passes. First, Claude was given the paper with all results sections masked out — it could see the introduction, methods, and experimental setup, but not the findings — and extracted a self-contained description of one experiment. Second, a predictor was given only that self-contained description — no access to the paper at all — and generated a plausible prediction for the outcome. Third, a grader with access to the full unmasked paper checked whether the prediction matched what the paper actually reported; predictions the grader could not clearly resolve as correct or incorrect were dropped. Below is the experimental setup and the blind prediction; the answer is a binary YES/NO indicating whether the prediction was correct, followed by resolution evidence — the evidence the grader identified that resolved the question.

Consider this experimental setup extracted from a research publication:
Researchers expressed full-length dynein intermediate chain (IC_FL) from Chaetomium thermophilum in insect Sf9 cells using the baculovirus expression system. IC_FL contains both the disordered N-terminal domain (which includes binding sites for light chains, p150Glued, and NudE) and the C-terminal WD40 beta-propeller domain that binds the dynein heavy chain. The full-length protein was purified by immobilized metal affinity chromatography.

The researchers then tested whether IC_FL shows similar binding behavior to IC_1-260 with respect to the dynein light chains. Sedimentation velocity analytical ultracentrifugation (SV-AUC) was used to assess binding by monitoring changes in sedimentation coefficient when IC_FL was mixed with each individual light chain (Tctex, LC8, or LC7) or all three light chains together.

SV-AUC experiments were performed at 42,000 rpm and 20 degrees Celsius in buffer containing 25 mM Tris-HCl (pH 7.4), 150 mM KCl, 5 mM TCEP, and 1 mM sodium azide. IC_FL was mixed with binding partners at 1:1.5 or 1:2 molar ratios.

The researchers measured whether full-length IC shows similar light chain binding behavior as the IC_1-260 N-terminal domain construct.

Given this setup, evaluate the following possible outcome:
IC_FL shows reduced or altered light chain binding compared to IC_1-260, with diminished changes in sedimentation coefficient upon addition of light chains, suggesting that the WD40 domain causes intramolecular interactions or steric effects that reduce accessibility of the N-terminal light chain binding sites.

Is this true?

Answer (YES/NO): NO